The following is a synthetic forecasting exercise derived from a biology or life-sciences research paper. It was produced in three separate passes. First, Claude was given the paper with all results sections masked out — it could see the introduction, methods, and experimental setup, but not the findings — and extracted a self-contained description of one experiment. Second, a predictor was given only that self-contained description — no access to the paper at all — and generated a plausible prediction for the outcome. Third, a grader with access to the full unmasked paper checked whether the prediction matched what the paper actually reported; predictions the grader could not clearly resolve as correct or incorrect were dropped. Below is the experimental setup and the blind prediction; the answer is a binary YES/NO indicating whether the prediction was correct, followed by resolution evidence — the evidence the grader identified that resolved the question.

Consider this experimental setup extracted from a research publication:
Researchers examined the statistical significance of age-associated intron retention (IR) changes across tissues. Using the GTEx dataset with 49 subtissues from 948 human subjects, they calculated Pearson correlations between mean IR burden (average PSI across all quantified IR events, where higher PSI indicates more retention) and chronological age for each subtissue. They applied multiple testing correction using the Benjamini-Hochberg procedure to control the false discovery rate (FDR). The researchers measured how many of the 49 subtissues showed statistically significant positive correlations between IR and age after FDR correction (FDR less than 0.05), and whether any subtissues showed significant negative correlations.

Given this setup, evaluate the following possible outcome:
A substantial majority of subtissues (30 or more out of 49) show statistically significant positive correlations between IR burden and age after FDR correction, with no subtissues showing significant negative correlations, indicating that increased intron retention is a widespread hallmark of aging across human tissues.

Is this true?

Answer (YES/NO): NO